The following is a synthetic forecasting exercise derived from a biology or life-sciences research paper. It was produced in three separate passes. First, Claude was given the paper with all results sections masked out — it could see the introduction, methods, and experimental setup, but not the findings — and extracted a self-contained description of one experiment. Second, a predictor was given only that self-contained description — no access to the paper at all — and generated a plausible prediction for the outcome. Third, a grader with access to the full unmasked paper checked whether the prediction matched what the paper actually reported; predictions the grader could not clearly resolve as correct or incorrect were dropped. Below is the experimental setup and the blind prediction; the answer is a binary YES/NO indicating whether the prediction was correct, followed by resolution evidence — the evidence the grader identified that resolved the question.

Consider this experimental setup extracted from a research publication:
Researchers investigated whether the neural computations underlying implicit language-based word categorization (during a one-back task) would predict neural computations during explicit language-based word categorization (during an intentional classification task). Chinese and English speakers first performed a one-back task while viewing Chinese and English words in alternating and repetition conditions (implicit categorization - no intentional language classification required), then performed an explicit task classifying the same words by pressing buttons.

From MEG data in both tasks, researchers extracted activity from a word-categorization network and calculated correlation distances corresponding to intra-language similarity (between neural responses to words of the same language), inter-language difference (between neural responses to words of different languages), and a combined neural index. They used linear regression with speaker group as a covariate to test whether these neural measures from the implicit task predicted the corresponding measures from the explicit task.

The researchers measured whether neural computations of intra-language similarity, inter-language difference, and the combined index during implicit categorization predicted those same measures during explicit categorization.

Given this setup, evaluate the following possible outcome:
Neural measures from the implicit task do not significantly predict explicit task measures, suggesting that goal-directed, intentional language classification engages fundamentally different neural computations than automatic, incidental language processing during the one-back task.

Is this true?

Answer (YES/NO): NO